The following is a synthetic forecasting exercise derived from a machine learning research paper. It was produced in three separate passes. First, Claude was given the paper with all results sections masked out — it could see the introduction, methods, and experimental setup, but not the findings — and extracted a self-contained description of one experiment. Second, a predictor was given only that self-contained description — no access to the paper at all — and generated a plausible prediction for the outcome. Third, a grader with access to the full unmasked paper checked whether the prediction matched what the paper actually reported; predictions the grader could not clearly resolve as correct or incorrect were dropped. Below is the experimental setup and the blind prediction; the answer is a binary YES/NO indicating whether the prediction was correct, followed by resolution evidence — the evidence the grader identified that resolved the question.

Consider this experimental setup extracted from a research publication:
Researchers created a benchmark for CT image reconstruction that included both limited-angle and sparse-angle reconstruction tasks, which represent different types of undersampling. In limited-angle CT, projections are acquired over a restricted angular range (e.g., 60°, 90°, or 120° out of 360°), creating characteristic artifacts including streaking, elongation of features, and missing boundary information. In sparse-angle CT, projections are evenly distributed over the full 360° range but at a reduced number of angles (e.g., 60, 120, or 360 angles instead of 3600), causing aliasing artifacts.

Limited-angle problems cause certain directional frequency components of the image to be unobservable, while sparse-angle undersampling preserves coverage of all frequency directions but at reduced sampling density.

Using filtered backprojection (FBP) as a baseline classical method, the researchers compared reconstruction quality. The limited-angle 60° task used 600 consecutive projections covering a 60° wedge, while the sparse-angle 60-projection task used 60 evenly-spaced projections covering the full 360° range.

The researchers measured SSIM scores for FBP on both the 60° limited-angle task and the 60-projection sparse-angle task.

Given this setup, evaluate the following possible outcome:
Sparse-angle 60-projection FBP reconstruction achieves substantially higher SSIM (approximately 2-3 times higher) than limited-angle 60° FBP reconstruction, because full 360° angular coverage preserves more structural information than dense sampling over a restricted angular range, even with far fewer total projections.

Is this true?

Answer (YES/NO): NO